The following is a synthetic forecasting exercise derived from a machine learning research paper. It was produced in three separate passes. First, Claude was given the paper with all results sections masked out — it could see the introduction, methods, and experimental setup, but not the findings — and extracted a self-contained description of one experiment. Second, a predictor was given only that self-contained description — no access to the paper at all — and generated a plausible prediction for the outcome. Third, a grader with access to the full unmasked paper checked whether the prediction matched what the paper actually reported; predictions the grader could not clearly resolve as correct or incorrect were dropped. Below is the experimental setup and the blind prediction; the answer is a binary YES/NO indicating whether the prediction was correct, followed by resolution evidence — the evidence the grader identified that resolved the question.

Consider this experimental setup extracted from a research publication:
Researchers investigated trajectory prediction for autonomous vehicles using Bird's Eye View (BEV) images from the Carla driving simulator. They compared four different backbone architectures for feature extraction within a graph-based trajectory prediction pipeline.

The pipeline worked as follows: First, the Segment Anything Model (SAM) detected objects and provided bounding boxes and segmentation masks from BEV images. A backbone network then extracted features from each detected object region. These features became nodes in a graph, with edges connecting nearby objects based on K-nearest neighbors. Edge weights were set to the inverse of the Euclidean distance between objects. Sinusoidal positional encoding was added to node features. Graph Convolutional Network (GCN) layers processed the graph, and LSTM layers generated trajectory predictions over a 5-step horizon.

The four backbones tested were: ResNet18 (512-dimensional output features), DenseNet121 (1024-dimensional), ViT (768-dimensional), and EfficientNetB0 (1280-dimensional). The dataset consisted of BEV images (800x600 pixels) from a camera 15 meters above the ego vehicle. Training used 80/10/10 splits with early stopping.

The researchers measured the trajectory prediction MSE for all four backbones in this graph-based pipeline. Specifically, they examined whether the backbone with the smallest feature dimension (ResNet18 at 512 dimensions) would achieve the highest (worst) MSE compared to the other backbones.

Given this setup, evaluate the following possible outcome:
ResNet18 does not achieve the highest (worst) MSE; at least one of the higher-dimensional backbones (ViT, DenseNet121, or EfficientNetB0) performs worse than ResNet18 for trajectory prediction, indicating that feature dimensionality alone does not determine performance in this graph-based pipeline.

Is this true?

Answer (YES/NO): NO